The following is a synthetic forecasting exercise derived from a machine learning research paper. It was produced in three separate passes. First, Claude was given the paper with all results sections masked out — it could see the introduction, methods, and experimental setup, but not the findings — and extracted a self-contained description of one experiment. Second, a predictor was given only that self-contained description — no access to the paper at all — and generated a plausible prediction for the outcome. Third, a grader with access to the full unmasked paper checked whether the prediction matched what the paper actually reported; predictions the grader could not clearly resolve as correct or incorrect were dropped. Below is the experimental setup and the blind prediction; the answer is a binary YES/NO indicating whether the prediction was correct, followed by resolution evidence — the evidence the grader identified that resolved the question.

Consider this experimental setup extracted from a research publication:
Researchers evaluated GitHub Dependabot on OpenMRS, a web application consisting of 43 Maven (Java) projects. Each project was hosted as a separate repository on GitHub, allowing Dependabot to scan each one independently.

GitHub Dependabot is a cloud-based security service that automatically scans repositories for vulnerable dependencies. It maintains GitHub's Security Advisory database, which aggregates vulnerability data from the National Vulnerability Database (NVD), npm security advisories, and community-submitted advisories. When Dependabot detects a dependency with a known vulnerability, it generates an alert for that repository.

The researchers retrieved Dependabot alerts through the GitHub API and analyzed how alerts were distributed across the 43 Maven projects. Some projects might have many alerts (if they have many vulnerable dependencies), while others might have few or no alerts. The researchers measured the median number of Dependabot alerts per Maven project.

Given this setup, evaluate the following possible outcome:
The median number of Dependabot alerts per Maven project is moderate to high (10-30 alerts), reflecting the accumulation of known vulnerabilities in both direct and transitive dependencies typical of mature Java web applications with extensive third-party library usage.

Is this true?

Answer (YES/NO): NO